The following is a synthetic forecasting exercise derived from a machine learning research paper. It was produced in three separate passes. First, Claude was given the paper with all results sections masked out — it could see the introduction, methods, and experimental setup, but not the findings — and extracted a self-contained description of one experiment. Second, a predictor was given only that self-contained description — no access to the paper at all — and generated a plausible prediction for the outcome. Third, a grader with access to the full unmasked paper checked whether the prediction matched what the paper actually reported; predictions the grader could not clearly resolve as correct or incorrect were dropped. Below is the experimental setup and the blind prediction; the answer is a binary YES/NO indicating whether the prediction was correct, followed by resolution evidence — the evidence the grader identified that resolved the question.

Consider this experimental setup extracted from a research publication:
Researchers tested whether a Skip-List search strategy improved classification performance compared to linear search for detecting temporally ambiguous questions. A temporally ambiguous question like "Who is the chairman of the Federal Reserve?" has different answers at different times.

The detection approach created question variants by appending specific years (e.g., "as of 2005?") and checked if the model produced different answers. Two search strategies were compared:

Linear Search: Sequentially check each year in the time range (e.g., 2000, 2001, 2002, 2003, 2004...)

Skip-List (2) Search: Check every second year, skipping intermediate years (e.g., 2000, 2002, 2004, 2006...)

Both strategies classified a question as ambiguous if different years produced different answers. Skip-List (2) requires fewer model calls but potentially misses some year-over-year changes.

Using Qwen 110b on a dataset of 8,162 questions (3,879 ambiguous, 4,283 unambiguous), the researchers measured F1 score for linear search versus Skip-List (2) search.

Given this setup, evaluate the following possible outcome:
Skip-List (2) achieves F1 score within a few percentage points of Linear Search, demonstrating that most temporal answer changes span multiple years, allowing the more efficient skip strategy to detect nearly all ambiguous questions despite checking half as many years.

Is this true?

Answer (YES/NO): YES